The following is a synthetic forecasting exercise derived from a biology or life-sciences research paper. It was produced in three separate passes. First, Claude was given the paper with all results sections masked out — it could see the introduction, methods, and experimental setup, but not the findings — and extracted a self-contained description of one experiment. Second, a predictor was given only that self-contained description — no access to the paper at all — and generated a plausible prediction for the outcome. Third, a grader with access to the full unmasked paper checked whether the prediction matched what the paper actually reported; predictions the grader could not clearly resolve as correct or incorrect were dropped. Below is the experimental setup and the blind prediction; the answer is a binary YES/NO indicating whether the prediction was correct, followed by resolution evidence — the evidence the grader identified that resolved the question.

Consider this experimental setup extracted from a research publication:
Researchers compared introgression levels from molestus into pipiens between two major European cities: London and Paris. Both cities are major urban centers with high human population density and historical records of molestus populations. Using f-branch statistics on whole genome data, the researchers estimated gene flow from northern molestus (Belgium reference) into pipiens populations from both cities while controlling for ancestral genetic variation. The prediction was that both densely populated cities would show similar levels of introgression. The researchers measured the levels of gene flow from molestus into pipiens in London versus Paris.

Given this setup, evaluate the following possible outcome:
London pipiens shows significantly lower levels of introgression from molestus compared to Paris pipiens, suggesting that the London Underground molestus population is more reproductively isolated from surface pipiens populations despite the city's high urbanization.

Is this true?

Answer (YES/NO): YES